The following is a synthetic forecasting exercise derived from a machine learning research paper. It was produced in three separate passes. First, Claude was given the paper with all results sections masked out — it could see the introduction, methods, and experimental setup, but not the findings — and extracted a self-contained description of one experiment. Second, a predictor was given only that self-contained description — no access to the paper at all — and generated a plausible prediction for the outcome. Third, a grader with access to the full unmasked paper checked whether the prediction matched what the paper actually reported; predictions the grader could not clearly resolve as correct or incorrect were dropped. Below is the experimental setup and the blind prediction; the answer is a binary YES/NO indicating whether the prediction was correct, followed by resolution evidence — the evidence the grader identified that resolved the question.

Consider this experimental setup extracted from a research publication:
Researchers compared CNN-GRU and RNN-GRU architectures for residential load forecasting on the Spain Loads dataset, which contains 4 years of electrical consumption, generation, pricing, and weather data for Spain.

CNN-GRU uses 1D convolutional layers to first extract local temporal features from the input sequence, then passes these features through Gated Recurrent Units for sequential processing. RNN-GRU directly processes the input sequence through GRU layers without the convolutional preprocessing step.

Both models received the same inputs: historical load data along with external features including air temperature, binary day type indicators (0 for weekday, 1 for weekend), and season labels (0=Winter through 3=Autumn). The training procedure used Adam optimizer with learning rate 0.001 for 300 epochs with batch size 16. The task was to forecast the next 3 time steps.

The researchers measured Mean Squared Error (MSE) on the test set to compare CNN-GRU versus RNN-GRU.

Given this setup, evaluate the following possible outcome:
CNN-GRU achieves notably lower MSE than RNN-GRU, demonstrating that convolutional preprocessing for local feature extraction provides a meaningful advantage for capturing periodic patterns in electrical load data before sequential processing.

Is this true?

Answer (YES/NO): YES